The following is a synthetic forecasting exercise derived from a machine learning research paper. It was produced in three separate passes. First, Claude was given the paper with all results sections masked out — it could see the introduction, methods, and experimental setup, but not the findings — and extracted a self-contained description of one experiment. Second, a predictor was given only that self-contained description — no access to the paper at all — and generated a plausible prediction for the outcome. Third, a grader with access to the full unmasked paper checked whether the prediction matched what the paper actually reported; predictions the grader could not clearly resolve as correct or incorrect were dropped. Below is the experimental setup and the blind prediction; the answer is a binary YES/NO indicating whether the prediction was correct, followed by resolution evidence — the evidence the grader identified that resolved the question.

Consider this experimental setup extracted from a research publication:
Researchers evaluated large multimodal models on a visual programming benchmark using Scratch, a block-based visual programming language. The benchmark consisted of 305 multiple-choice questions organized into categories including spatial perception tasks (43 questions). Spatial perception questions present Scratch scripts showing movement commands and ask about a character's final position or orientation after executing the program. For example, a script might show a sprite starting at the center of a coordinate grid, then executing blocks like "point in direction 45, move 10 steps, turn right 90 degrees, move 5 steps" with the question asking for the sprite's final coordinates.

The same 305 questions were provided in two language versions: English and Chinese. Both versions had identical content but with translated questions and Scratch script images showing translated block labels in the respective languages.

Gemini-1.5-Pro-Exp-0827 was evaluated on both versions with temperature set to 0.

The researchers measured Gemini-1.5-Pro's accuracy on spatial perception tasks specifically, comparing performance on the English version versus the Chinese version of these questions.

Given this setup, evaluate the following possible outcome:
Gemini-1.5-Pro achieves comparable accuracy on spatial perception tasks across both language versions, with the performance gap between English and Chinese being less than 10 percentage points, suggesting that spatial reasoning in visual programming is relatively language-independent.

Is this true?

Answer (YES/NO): YES